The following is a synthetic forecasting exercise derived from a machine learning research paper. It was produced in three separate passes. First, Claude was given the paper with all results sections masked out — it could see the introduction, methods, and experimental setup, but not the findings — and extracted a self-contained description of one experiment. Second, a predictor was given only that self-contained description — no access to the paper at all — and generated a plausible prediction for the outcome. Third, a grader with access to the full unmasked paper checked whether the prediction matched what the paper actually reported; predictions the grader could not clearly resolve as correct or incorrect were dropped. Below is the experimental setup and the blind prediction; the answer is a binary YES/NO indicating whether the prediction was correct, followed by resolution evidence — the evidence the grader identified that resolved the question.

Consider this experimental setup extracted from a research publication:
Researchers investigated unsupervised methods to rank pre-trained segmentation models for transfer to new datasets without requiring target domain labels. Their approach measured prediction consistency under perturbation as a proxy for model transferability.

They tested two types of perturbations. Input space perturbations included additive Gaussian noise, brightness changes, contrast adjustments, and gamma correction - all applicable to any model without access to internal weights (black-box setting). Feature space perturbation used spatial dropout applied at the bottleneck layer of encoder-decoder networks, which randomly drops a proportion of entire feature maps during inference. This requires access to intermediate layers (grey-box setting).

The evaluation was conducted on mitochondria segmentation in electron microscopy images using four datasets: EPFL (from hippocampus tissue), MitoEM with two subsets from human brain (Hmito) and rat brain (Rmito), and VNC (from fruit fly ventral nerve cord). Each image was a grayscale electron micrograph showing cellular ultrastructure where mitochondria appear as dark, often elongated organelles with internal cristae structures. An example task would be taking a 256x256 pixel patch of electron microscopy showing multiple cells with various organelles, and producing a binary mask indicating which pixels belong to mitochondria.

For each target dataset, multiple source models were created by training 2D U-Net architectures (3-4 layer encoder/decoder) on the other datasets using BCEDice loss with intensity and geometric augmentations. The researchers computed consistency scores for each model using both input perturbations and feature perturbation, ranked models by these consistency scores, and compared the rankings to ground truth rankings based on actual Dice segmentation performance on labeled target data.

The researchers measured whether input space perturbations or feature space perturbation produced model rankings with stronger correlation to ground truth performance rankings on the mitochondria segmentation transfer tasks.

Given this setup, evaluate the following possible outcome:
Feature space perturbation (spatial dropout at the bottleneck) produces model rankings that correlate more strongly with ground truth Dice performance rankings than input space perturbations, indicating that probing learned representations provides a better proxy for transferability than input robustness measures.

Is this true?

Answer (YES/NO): NO